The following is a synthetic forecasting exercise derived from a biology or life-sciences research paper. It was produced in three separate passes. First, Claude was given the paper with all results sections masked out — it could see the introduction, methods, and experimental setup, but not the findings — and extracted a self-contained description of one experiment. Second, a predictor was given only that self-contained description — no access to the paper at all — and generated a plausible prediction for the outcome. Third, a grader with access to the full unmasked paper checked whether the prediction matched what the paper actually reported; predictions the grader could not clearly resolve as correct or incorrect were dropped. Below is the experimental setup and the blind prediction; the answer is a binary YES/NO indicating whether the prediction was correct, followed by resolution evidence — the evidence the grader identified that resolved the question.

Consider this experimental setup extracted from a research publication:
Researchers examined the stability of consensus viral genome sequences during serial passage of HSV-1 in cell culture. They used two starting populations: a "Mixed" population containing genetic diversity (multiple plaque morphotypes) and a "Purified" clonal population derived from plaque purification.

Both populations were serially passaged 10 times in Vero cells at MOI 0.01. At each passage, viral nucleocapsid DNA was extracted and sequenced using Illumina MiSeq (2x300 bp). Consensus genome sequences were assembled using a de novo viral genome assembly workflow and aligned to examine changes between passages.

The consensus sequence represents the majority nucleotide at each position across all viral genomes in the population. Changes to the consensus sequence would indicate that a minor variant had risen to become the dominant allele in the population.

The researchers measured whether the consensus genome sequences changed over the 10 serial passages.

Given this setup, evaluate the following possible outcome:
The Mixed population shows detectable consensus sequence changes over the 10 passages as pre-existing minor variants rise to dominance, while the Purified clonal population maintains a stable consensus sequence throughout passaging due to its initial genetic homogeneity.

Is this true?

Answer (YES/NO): YES